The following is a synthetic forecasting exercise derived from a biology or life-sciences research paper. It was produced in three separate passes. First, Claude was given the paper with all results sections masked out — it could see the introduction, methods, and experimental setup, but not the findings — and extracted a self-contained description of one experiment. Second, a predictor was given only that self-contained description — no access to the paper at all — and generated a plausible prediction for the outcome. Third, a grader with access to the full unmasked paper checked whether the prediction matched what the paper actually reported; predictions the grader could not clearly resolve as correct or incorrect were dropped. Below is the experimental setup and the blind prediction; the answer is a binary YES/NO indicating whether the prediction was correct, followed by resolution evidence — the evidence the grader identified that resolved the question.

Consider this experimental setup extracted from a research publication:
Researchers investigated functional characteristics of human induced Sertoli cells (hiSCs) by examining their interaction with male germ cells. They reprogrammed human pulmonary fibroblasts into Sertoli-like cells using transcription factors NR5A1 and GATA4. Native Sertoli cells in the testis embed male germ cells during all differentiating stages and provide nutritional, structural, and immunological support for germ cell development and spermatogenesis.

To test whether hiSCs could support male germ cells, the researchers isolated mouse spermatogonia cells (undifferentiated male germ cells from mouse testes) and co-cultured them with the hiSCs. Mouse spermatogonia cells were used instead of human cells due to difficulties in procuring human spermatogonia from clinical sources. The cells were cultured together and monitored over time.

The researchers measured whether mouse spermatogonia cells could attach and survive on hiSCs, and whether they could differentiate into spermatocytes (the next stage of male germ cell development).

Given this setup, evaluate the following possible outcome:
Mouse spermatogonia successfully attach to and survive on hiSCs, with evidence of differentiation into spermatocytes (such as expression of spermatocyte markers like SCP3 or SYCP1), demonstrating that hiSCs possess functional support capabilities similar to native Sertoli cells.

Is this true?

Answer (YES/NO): NO